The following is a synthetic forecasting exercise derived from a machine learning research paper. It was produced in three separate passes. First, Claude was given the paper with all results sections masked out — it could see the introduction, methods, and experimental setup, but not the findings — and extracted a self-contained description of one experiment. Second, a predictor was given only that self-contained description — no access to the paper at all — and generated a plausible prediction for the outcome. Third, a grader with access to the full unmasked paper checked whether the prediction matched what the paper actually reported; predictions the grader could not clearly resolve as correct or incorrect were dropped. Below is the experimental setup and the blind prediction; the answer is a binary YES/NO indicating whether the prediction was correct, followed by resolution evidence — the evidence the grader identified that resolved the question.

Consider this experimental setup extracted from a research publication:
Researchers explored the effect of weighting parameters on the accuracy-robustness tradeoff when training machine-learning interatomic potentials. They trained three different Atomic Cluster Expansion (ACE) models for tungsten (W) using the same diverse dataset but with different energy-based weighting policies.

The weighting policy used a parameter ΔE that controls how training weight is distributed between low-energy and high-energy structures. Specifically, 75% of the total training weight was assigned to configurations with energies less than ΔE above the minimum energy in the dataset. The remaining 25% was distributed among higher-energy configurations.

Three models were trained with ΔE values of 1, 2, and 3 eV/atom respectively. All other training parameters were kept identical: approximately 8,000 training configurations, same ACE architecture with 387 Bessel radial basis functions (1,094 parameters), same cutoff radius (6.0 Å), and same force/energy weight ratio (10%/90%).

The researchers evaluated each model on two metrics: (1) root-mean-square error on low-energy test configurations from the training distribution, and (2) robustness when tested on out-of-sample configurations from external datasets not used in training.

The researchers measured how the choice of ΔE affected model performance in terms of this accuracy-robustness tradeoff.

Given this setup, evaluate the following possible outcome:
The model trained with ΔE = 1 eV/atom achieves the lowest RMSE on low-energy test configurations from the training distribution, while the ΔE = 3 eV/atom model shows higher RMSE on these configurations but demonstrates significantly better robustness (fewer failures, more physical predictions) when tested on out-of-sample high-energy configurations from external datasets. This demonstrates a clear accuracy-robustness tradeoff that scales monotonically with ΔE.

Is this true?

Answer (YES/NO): NO